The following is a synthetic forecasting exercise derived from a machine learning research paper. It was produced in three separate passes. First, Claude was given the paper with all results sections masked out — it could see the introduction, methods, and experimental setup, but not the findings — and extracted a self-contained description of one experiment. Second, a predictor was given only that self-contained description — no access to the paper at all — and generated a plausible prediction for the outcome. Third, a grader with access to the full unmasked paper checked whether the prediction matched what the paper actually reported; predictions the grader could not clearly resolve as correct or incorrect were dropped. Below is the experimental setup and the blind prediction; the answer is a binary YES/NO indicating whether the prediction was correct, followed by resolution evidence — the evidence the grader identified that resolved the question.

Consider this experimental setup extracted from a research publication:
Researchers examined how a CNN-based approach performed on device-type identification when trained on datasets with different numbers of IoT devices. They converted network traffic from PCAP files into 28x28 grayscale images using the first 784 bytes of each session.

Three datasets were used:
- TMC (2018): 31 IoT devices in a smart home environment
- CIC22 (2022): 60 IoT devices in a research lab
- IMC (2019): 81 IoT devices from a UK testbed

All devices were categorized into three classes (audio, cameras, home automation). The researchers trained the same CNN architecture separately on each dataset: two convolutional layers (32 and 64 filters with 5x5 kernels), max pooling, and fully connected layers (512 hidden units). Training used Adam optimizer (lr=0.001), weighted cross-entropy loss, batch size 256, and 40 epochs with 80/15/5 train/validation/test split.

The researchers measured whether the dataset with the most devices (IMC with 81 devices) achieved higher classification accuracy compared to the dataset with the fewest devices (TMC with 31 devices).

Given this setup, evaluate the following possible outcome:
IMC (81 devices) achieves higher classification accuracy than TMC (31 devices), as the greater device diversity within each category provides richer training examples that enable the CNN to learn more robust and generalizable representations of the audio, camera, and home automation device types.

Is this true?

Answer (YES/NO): YES